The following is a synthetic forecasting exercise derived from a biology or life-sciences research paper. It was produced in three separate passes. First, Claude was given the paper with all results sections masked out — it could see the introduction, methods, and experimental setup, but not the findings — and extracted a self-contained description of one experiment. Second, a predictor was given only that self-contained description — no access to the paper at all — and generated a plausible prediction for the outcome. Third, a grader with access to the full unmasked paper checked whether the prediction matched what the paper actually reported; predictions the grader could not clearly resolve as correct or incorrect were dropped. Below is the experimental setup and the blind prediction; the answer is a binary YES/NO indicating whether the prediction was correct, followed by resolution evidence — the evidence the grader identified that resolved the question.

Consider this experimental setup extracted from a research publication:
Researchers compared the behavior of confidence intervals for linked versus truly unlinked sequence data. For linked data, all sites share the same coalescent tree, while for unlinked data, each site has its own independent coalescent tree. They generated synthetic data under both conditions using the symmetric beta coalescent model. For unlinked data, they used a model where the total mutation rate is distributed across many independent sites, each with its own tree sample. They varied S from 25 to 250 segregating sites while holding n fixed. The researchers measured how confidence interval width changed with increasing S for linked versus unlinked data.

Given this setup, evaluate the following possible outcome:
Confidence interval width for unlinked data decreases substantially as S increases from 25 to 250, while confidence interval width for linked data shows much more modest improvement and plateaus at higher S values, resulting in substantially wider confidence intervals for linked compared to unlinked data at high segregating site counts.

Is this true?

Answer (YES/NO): YES